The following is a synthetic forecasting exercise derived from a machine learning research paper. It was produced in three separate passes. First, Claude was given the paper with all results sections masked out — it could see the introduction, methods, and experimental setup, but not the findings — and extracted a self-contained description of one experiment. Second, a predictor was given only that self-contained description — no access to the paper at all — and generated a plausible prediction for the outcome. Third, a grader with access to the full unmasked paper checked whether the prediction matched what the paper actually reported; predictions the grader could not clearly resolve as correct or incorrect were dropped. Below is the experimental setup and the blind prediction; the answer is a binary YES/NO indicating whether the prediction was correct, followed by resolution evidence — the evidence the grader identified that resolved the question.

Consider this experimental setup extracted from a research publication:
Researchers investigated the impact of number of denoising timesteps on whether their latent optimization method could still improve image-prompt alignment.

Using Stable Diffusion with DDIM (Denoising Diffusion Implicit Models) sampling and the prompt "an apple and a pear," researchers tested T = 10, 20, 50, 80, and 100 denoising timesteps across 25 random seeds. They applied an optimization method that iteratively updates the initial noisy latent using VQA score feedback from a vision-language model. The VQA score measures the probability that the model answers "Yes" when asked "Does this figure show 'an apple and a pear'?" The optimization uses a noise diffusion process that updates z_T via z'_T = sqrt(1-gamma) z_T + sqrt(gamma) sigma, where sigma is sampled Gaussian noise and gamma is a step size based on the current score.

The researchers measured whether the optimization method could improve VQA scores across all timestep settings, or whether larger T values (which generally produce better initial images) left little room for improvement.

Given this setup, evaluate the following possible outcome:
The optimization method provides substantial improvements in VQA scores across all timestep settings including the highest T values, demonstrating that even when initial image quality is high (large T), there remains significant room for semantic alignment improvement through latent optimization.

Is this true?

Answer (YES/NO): YES